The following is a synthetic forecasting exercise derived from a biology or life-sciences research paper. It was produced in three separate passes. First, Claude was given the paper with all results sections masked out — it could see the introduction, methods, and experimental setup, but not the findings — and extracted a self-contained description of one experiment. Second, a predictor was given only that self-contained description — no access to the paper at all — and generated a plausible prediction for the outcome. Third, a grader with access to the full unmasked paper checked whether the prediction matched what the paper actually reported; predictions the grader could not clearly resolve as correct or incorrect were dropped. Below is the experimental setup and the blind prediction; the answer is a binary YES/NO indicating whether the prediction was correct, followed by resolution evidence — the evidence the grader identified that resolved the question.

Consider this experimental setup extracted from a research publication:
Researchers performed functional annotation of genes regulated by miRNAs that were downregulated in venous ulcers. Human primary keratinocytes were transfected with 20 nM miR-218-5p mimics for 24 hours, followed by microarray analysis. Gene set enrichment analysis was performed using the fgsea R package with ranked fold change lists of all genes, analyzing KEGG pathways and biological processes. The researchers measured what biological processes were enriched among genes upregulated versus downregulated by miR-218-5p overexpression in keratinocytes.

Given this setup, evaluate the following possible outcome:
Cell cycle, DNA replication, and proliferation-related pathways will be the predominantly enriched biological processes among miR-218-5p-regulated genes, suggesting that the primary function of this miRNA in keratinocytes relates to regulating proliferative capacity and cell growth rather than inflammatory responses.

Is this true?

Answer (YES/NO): NO